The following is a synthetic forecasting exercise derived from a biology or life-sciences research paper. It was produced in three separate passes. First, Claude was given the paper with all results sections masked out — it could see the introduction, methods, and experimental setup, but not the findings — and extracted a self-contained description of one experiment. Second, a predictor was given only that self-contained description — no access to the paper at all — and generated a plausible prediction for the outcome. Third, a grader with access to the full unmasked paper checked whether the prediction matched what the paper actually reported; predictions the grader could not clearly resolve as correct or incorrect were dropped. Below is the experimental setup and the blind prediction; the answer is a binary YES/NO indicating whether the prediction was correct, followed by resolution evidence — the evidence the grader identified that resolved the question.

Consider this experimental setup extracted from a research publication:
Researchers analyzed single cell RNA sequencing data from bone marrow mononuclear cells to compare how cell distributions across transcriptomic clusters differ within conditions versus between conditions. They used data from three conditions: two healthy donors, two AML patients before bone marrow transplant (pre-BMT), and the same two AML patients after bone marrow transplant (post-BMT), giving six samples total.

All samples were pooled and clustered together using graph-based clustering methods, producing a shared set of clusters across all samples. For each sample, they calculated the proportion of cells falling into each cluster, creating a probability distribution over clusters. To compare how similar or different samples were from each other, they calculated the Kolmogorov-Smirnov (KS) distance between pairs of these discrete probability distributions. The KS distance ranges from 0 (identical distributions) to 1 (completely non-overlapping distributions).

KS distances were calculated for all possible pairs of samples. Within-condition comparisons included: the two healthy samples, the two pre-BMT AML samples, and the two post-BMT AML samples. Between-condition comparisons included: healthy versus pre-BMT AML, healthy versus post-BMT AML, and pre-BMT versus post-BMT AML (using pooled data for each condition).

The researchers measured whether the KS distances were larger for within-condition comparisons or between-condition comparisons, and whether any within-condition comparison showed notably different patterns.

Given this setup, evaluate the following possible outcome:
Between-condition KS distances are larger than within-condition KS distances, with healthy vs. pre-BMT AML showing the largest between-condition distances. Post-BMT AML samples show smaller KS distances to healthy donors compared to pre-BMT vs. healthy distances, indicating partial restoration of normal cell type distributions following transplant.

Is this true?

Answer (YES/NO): NO